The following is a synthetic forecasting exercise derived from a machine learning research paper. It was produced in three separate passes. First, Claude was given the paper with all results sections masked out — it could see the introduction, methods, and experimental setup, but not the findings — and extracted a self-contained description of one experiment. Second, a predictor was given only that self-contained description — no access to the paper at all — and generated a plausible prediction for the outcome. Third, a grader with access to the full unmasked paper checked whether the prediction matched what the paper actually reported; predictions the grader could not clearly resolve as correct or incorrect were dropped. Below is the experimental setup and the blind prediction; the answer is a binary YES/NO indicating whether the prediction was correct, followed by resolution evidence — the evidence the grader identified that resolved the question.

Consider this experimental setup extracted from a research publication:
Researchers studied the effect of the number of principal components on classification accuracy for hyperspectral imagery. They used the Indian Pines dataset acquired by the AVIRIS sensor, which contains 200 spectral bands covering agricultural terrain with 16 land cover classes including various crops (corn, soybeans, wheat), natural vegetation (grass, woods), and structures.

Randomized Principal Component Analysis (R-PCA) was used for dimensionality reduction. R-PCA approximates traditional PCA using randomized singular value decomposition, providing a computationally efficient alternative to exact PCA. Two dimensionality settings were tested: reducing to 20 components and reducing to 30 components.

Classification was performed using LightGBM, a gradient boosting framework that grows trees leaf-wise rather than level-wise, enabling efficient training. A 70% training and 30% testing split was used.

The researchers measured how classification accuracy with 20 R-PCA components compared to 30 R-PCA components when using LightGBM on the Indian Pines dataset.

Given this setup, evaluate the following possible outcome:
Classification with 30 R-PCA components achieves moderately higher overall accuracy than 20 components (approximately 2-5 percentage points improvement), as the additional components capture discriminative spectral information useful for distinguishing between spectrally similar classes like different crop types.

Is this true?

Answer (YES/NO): NO